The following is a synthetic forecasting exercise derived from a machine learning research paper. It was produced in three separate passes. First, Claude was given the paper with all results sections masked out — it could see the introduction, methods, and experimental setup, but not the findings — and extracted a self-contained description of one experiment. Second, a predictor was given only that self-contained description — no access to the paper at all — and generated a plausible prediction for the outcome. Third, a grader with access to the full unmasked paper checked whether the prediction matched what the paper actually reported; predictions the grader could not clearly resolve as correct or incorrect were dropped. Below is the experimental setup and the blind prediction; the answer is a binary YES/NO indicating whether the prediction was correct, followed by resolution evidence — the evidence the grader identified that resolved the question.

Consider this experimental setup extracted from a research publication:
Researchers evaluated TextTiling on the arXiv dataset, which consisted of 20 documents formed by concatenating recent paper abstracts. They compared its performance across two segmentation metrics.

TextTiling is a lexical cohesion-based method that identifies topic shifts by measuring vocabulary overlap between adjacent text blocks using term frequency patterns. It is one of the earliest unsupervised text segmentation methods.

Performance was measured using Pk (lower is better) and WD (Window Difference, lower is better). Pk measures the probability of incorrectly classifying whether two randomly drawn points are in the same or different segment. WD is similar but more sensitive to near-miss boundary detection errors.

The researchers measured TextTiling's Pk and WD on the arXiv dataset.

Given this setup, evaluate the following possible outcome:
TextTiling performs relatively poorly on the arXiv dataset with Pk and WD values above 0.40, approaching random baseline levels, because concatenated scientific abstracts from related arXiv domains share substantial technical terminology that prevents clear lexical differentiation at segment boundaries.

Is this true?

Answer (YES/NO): YES